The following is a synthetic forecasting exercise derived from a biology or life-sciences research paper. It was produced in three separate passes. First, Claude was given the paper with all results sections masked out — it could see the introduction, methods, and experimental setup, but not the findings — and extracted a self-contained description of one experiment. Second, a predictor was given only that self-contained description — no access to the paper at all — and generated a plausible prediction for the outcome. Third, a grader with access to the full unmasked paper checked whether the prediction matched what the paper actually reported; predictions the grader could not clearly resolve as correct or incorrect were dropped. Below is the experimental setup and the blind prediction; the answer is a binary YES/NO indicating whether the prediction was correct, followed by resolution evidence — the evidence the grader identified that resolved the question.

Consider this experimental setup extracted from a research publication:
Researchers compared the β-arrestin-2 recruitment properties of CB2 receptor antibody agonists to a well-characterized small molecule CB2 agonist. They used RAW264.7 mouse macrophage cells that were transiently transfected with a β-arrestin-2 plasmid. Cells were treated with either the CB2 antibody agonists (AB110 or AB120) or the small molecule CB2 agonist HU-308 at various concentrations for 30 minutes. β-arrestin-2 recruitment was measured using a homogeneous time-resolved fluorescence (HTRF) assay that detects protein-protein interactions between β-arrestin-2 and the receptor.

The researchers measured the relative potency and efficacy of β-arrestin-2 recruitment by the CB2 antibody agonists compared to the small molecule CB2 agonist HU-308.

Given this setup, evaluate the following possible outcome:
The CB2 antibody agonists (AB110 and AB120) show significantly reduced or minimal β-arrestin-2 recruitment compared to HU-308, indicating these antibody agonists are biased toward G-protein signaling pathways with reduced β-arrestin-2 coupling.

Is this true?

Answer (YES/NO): YES